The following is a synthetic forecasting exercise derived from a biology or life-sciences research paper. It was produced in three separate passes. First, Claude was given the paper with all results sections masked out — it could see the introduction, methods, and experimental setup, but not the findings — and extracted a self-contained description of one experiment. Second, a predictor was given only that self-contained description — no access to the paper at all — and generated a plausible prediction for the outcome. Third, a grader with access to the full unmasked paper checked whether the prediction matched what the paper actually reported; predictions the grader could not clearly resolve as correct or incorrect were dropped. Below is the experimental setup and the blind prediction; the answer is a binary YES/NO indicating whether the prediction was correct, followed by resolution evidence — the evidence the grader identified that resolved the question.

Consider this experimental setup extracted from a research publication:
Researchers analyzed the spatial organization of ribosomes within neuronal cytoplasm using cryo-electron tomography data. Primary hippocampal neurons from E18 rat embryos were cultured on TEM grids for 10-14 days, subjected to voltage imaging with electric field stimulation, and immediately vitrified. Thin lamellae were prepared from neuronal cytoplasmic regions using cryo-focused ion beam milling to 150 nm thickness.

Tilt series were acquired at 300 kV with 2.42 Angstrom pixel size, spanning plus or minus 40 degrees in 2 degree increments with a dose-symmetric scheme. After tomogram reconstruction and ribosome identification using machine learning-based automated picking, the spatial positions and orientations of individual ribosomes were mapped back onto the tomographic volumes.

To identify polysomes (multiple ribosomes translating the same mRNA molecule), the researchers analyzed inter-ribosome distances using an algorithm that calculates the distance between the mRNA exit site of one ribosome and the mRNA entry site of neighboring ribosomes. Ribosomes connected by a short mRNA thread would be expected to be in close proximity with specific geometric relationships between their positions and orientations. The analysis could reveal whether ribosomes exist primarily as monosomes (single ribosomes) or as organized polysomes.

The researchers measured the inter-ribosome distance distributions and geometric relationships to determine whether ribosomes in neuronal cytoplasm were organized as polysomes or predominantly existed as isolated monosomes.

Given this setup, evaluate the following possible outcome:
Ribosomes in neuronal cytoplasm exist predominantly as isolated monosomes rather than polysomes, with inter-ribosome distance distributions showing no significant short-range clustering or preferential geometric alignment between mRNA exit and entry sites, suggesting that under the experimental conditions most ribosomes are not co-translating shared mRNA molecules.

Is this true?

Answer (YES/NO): NO